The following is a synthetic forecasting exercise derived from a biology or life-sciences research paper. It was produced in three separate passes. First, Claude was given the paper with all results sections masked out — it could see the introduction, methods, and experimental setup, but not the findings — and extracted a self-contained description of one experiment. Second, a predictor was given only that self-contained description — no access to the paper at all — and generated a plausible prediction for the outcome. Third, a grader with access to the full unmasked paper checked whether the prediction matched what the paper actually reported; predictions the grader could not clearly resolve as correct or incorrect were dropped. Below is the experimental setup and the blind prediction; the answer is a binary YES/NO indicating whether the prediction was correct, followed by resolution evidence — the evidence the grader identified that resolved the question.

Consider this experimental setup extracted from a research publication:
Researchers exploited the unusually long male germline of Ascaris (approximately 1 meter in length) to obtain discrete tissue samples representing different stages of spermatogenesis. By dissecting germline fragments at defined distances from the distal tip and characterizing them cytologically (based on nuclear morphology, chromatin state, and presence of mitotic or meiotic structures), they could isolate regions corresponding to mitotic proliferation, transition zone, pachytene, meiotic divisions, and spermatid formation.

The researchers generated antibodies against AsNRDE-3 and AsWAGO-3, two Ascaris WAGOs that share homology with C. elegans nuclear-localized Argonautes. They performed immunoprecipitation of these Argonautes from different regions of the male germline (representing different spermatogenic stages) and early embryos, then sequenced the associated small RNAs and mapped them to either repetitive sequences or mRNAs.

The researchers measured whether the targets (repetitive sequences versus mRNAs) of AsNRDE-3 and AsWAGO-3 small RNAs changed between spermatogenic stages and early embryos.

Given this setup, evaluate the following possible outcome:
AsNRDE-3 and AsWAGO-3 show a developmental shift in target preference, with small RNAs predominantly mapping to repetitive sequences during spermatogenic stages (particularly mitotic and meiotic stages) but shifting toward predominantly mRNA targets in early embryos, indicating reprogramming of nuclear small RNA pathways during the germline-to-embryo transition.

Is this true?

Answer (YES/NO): NO